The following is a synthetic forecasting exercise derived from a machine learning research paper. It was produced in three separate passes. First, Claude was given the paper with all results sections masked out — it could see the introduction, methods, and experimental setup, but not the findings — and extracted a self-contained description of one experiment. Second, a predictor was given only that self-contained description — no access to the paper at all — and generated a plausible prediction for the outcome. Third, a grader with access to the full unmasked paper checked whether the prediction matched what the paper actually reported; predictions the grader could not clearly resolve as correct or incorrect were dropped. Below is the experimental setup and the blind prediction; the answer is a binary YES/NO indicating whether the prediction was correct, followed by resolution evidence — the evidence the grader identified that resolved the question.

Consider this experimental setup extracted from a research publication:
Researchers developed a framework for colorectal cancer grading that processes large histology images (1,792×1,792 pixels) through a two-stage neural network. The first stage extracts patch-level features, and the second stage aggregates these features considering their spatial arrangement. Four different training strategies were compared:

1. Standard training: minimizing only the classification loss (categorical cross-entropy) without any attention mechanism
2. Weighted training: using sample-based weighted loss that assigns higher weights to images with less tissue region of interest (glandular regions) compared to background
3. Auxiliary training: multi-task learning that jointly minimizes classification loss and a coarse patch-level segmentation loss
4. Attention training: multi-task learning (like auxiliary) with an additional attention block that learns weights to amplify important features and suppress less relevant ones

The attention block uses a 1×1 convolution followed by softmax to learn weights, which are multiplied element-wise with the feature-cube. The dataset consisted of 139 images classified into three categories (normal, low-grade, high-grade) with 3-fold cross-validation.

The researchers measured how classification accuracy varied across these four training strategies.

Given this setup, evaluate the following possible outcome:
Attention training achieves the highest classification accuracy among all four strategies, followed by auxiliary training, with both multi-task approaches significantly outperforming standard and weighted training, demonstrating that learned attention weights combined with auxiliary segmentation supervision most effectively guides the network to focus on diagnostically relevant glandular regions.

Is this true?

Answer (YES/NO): NO